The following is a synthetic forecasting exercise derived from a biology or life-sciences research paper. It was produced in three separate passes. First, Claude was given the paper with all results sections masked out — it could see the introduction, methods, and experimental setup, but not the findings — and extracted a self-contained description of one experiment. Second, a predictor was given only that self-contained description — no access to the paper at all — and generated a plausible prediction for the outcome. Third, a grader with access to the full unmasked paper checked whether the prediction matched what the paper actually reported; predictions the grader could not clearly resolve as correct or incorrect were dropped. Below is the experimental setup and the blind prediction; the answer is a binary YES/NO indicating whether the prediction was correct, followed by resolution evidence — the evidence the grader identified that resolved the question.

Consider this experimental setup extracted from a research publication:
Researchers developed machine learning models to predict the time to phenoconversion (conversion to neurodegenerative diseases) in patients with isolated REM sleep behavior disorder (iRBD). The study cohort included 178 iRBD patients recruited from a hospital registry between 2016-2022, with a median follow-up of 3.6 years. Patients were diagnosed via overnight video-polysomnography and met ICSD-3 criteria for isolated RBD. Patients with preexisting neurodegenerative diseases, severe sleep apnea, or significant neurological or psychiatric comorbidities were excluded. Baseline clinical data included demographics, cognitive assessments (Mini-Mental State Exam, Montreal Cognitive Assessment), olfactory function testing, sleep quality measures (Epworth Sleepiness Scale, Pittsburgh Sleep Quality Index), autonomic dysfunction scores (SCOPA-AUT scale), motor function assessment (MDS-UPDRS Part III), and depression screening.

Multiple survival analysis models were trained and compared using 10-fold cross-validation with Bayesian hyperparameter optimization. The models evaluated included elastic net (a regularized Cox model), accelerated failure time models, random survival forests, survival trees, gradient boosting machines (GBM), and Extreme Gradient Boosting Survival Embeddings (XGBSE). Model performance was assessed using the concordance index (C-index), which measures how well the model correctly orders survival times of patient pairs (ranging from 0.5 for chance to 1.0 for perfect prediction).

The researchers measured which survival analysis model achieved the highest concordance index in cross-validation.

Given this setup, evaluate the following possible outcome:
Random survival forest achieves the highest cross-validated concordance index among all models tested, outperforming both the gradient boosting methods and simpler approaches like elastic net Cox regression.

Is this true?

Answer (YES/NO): NO